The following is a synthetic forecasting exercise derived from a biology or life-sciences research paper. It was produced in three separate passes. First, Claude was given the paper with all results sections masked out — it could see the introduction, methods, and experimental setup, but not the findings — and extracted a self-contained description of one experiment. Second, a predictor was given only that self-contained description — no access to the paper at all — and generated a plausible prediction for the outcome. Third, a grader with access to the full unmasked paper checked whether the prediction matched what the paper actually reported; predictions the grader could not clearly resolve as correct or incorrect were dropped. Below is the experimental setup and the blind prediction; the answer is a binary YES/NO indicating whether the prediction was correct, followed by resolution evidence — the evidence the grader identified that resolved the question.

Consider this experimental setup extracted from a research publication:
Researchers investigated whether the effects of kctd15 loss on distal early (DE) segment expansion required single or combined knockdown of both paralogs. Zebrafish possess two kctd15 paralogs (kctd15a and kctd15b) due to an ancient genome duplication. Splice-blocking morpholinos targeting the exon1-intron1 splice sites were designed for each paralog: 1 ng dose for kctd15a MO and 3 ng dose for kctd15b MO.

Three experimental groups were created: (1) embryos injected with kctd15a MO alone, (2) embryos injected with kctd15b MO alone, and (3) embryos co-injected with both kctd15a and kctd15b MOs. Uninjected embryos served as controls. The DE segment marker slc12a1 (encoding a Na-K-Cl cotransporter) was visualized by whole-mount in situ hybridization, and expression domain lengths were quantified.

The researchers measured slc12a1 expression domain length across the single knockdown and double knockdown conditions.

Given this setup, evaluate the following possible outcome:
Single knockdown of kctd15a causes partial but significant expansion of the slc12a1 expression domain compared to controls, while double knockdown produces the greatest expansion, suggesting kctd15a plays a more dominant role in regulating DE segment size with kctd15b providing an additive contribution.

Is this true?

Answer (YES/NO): NO